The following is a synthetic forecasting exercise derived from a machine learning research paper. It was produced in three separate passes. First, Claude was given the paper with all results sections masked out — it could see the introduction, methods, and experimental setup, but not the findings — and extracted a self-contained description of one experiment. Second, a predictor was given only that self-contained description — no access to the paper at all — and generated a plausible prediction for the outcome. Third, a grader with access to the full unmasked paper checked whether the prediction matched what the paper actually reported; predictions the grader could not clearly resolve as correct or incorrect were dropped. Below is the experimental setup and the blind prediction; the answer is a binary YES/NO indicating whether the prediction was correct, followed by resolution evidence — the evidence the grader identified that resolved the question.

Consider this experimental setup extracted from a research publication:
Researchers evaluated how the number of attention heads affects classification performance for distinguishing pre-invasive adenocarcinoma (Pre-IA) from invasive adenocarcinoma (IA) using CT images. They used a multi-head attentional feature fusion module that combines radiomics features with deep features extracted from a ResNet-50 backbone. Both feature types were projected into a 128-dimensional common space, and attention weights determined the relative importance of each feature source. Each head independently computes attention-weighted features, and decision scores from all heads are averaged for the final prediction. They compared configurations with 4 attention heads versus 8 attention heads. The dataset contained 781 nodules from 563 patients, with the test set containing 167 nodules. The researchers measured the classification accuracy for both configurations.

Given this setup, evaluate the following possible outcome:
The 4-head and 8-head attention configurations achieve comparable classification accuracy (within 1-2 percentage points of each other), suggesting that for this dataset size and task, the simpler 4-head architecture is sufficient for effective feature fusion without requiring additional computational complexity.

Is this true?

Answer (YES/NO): NO